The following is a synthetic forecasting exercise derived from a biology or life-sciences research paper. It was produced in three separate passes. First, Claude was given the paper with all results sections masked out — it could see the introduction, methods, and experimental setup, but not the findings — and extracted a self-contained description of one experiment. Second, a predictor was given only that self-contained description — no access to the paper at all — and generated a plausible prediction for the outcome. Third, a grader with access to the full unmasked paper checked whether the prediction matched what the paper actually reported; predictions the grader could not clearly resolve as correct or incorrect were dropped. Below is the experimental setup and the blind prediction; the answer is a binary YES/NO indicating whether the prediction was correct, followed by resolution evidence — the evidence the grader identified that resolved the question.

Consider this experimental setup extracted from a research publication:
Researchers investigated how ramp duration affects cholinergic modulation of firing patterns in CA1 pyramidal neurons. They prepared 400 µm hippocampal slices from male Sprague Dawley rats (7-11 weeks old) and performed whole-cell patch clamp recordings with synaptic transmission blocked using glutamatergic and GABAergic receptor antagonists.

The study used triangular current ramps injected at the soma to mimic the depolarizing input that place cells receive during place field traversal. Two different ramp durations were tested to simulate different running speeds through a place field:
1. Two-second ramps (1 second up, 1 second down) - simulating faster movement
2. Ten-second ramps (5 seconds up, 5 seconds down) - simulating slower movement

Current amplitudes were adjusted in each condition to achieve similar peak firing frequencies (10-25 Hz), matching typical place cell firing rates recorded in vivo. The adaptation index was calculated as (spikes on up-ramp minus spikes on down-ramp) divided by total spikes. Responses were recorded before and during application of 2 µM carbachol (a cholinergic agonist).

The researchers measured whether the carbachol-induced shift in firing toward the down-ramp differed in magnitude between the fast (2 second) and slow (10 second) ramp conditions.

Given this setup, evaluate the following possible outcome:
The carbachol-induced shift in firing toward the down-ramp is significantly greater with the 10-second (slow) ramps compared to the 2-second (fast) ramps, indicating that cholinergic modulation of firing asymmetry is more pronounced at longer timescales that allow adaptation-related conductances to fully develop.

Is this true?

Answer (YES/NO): NO